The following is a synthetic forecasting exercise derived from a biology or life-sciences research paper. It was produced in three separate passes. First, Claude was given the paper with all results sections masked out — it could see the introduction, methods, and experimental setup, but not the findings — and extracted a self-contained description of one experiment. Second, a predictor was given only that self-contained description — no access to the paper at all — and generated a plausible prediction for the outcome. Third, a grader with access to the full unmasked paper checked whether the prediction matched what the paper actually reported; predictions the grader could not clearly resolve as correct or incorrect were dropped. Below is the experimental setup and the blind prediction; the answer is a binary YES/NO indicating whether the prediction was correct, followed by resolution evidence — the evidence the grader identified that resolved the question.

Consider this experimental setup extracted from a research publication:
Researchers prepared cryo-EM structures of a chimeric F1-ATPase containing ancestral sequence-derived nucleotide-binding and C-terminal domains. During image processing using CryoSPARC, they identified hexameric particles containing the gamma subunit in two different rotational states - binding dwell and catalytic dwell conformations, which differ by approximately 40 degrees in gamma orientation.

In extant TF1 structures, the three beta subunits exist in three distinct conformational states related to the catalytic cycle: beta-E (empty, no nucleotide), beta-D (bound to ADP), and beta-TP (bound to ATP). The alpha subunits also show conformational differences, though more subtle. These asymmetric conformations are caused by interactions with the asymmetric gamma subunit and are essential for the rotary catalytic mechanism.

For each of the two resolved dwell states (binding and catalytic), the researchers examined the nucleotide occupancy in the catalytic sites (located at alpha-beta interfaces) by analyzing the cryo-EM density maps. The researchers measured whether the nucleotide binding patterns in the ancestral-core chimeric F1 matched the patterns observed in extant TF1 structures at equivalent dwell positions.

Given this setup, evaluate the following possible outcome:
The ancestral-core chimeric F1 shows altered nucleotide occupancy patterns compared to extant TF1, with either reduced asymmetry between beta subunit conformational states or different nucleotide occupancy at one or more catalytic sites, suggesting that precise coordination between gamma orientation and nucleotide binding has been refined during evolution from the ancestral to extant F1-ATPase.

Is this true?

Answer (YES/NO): NO